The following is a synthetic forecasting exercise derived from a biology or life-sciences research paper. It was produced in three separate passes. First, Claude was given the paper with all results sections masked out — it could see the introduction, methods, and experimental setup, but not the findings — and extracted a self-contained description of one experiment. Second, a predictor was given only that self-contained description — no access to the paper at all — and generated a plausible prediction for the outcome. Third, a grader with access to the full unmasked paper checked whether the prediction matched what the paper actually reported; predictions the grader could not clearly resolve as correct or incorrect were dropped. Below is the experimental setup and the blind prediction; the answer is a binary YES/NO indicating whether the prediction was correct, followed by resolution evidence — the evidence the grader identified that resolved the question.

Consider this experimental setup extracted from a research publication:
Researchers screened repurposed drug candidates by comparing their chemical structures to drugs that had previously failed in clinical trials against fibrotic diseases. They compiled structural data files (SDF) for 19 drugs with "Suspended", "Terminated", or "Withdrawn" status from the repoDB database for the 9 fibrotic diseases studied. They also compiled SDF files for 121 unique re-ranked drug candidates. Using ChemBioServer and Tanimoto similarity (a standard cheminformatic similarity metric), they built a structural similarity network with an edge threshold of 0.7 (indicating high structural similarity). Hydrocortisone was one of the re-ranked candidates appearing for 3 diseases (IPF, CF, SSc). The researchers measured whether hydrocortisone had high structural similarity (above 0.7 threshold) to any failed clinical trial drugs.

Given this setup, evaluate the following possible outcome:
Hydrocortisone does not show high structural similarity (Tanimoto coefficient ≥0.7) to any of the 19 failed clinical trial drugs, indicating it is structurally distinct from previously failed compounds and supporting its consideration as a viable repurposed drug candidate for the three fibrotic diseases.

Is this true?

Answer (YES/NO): NO